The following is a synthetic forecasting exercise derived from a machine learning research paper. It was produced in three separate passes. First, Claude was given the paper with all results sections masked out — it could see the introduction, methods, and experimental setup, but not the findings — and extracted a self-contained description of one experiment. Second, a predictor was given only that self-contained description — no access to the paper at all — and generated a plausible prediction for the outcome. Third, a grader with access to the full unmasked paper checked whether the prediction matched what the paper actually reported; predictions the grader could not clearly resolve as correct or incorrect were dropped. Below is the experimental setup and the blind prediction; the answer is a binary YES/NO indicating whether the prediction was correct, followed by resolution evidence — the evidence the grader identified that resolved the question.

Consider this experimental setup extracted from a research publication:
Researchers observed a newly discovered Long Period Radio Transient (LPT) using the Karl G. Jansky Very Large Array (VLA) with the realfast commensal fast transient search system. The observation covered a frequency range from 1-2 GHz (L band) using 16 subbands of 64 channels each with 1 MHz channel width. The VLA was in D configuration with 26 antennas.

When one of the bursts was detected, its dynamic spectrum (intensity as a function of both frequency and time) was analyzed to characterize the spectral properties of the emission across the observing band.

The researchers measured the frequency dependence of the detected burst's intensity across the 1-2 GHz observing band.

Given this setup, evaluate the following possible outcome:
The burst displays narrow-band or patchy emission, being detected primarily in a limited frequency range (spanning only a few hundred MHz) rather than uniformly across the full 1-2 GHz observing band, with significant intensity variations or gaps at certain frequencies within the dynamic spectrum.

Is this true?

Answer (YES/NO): NO